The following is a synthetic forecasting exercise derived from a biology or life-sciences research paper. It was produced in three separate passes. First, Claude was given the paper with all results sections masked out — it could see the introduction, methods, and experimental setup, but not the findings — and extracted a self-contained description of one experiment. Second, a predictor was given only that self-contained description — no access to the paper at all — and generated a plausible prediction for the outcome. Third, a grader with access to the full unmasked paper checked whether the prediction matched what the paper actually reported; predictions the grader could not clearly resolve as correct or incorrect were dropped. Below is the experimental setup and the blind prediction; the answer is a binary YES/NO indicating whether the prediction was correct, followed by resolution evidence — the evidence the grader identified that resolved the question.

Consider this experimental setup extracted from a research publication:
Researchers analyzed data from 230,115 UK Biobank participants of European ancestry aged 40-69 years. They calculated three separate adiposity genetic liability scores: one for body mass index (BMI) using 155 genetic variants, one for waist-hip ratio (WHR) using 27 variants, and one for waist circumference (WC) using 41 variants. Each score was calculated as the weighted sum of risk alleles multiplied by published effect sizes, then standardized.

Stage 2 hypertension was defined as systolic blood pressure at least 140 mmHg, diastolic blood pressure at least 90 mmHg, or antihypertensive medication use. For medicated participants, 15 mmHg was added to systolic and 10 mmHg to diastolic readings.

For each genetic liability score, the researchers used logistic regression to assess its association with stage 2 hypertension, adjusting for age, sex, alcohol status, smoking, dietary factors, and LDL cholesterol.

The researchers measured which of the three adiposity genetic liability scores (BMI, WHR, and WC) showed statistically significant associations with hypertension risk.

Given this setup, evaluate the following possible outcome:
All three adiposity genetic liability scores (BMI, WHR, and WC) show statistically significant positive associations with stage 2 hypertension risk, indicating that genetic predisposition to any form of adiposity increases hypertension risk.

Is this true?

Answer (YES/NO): YES